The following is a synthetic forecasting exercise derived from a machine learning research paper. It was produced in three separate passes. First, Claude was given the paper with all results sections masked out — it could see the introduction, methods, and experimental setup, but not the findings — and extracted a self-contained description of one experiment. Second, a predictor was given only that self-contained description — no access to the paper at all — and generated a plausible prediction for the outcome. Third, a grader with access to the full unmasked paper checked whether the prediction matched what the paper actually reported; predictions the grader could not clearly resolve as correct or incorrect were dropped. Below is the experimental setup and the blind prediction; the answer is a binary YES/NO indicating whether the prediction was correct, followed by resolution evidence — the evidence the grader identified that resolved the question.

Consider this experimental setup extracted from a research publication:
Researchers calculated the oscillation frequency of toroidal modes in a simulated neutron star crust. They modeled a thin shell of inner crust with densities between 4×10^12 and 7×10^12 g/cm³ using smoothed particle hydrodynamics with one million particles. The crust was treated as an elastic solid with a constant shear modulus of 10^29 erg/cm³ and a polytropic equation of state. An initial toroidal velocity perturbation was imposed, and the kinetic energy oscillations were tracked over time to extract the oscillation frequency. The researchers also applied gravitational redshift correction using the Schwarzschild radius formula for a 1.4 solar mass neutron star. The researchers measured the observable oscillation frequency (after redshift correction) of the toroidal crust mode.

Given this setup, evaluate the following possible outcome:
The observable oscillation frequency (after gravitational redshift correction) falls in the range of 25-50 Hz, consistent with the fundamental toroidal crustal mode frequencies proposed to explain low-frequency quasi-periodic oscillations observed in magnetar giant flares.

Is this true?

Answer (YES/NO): YES